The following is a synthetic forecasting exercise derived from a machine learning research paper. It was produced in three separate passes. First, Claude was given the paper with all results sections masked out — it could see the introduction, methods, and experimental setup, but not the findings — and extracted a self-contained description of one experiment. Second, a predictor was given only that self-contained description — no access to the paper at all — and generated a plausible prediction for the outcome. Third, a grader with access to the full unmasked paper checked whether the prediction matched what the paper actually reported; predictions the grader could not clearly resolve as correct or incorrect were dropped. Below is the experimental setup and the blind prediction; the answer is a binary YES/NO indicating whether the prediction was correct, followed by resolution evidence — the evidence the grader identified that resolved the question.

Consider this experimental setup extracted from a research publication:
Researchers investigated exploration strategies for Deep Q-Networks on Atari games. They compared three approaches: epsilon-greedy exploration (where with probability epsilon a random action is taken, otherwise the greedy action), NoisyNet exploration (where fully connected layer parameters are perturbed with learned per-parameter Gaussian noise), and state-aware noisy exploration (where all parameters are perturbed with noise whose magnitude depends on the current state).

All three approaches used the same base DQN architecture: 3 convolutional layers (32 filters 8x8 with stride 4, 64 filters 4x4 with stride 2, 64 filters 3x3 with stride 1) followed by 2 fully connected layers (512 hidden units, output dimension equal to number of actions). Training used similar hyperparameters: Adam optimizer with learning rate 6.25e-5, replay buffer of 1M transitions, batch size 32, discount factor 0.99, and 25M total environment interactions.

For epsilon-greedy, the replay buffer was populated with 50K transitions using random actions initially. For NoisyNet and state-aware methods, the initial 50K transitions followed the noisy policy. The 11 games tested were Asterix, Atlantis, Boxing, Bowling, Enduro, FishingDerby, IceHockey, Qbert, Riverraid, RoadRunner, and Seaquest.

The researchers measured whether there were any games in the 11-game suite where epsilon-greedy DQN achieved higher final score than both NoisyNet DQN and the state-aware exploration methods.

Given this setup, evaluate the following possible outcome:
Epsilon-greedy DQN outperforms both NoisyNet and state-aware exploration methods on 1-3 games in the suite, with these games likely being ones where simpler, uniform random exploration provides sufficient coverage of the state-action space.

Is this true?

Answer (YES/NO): YES